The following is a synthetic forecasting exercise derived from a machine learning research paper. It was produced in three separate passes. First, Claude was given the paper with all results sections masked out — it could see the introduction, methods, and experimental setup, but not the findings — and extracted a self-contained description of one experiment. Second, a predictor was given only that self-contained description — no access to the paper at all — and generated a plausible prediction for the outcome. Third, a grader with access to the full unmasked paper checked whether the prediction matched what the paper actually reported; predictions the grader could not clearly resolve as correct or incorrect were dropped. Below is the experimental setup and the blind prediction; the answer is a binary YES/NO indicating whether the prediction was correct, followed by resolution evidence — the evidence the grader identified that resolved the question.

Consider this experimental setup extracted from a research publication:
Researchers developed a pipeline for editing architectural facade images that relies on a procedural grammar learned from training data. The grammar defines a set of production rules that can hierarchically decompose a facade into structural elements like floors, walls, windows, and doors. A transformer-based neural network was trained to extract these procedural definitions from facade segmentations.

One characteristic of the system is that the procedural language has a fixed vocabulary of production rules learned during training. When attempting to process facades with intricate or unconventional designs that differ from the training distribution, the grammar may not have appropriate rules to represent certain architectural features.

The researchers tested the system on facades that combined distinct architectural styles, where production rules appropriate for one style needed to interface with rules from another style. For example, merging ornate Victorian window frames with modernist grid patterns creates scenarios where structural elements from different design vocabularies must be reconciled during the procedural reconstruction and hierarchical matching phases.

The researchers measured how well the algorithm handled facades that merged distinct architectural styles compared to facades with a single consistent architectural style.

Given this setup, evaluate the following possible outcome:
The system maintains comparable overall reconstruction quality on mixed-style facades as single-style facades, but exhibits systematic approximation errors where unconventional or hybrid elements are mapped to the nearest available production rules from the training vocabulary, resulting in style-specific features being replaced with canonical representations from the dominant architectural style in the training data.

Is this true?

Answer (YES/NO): NO